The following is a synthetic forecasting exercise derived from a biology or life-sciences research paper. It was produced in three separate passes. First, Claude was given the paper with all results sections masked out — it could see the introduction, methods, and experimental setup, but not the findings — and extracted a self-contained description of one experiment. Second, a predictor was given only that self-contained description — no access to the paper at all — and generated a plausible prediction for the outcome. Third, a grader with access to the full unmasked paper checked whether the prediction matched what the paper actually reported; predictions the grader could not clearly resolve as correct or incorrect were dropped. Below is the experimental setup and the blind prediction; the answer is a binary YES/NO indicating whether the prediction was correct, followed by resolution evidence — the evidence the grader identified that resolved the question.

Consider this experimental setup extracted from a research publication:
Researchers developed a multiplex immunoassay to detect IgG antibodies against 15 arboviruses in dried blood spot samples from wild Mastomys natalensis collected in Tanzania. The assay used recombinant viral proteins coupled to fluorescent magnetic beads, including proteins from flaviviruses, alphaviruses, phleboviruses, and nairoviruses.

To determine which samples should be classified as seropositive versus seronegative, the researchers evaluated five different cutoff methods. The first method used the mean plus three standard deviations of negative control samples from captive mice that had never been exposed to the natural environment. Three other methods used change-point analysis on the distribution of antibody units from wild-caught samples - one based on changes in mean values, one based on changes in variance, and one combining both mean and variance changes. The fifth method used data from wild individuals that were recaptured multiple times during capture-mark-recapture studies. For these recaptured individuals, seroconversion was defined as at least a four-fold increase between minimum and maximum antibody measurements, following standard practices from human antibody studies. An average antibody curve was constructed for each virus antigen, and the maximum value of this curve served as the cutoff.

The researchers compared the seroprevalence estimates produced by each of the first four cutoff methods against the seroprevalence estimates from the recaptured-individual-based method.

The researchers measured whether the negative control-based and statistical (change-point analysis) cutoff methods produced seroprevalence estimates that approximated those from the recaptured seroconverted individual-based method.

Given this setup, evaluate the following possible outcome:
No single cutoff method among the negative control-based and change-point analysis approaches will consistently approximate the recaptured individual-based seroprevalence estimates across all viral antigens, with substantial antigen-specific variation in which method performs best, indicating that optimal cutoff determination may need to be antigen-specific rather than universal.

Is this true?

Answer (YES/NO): YES